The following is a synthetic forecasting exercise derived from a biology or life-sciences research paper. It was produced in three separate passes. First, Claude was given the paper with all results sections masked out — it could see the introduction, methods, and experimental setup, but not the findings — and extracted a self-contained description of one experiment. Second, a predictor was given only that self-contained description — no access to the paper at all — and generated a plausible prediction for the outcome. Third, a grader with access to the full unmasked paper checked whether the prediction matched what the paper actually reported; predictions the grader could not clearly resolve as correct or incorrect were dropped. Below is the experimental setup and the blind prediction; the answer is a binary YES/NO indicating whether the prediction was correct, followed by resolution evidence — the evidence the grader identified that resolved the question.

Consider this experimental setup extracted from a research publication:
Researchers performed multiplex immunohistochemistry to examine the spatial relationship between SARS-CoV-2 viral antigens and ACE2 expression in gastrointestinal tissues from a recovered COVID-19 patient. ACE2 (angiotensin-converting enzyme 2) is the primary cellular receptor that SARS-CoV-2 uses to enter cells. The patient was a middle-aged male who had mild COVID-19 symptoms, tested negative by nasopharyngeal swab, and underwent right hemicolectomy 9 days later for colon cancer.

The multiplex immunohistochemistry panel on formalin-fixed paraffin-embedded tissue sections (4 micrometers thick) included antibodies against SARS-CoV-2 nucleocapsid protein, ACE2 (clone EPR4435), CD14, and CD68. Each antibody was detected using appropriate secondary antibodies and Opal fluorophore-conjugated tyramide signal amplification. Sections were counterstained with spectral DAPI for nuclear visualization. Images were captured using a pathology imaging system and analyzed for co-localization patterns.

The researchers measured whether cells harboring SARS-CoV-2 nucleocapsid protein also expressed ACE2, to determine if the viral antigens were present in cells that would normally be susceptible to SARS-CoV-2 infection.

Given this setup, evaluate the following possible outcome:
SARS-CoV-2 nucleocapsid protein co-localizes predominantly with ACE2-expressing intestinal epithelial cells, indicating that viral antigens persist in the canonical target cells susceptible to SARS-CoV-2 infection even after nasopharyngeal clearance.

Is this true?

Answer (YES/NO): YES